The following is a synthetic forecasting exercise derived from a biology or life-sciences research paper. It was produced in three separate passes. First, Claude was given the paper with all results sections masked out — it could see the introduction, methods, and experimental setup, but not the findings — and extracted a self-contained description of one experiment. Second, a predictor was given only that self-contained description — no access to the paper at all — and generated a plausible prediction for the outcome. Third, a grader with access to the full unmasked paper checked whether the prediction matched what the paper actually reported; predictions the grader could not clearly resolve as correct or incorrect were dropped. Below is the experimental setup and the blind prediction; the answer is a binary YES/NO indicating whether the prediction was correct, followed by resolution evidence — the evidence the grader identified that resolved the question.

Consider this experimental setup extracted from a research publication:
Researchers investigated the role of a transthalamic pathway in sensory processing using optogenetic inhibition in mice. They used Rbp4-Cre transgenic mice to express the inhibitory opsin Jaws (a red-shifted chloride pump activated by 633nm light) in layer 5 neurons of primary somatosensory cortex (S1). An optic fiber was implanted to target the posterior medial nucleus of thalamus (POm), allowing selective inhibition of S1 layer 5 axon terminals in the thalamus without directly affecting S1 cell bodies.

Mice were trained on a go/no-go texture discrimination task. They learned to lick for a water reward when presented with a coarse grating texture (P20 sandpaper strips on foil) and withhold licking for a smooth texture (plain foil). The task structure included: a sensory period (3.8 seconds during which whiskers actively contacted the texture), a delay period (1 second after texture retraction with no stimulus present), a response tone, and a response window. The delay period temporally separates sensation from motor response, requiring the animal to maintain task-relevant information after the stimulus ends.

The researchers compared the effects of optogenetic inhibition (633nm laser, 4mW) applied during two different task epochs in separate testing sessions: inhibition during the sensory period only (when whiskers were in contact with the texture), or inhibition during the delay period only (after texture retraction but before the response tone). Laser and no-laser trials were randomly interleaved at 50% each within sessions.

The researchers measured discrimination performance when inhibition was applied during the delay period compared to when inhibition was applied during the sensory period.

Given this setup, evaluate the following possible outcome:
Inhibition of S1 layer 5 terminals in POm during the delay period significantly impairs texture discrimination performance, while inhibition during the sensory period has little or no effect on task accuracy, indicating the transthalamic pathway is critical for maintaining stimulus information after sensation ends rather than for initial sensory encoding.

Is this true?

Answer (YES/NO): NO